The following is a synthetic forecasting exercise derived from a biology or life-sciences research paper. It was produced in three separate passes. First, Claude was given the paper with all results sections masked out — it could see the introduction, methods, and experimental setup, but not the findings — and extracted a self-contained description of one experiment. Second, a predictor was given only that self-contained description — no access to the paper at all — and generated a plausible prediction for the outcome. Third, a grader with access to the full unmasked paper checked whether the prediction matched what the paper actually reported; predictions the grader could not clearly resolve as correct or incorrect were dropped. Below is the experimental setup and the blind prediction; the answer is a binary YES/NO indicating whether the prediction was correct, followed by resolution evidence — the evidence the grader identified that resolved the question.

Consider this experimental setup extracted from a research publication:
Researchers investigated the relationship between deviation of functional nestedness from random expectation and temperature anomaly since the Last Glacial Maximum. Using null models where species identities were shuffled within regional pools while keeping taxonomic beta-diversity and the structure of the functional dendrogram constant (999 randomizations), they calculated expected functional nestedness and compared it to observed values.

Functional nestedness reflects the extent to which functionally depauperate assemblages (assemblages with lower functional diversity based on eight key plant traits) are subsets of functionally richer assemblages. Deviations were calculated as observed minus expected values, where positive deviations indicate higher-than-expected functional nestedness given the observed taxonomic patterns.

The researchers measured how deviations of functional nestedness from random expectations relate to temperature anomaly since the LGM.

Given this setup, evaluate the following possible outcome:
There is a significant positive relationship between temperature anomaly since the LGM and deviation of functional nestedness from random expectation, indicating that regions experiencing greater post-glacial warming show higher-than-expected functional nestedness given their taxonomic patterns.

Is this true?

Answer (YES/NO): YES